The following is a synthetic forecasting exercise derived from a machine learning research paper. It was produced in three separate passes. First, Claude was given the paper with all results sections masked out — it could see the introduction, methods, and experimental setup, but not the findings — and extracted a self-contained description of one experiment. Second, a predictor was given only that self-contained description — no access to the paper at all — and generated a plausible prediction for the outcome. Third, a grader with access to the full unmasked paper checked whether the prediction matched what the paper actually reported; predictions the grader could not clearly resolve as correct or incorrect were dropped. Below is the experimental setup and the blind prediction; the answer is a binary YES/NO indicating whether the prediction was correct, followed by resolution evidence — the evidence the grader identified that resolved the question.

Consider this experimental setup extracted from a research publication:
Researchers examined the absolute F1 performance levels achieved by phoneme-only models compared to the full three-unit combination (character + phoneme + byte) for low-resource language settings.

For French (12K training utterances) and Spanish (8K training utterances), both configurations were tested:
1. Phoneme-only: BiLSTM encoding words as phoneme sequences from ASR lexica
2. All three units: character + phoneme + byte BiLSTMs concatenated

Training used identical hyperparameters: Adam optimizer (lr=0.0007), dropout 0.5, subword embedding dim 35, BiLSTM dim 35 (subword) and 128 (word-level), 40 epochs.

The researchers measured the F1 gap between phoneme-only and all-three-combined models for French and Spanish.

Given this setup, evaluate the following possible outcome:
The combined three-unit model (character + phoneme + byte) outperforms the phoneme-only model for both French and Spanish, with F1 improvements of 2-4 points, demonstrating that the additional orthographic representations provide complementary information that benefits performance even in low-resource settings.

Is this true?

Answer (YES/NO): NO